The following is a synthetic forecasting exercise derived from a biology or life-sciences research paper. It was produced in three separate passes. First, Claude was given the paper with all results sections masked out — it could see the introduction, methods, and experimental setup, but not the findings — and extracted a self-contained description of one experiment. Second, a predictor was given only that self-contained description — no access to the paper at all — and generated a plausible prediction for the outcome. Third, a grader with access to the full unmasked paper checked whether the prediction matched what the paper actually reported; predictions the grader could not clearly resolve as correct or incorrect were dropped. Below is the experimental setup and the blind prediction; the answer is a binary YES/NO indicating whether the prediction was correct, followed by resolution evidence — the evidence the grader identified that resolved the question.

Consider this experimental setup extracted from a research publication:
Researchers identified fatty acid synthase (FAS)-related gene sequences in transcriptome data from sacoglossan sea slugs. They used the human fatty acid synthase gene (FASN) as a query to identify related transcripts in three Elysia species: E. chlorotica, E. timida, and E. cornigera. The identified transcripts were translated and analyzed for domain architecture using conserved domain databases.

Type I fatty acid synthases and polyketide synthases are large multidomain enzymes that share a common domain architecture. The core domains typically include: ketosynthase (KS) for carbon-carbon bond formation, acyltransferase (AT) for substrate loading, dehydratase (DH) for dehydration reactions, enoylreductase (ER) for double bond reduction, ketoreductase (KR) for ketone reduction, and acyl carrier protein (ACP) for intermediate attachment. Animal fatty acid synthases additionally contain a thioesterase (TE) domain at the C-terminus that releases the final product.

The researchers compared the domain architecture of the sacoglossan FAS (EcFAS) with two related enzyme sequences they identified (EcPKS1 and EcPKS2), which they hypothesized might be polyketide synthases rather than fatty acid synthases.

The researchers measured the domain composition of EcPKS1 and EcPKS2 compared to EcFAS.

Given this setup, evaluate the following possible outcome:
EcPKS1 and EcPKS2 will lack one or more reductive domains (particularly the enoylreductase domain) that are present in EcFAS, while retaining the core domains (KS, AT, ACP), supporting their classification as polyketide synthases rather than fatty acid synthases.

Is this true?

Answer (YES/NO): NO